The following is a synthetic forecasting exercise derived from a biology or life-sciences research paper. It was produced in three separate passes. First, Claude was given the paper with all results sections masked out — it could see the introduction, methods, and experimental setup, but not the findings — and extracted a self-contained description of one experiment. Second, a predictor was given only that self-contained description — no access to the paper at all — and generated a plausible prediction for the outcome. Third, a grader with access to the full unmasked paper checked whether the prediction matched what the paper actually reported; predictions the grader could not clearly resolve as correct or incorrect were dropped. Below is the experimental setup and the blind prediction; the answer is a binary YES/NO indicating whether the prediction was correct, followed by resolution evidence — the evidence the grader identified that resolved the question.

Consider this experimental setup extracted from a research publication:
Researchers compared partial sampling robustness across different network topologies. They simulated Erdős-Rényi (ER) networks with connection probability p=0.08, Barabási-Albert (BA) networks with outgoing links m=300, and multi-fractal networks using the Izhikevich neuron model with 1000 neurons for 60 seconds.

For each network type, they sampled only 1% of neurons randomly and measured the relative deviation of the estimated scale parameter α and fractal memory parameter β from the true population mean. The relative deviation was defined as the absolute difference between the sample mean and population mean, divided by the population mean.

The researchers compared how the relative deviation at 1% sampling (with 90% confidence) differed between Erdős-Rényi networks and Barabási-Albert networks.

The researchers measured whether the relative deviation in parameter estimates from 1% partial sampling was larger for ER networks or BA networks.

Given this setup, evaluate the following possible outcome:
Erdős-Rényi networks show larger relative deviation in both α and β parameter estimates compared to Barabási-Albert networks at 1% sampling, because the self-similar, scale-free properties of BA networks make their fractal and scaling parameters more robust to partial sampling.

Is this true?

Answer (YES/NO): NO